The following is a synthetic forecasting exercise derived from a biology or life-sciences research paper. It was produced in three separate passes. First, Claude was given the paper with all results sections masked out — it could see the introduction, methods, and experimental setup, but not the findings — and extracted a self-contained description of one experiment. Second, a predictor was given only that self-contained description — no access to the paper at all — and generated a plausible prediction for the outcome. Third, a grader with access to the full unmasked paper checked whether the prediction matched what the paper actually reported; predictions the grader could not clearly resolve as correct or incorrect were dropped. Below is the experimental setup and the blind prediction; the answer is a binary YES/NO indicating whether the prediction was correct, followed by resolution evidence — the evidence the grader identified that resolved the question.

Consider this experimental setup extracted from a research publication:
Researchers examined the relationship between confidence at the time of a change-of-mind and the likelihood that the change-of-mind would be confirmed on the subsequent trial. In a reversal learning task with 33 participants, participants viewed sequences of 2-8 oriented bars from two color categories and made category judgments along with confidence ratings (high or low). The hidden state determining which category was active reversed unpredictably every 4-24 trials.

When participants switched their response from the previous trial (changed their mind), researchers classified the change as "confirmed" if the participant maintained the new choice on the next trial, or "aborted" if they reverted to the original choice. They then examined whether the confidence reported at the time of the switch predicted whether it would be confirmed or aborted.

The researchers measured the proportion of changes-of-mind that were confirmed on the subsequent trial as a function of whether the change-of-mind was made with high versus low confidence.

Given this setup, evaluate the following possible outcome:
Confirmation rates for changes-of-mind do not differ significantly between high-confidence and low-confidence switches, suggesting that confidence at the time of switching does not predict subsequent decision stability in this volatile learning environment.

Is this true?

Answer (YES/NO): NO